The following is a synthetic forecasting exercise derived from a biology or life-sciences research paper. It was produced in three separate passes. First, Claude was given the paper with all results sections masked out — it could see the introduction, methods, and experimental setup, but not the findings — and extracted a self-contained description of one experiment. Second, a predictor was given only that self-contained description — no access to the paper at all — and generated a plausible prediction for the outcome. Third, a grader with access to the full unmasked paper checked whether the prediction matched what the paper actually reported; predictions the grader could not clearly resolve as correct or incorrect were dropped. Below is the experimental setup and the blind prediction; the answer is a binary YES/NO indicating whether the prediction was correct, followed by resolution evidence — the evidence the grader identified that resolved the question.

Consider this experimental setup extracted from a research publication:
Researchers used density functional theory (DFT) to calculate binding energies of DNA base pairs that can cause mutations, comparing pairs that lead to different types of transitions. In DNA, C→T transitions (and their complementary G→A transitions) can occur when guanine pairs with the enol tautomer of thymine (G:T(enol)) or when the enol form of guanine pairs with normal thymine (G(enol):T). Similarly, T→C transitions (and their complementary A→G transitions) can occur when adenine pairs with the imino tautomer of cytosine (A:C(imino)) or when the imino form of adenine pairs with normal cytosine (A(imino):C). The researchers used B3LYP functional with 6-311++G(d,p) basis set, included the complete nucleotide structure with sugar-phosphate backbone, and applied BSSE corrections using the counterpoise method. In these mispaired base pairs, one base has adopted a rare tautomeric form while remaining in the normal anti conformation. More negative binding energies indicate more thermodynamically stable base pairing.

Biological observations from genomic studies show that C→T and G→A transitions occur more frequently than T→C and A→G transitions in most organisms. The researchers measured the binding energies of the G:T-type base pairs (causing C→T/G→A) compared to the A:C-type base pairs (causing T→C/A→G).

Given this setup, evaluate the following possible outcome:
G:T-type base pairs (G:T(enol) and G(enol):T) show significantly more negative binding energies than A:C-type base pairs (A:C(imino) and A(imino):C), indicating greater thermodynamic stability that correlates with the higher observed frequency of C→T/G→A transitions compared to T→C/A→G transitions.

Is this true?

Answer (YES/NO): YES